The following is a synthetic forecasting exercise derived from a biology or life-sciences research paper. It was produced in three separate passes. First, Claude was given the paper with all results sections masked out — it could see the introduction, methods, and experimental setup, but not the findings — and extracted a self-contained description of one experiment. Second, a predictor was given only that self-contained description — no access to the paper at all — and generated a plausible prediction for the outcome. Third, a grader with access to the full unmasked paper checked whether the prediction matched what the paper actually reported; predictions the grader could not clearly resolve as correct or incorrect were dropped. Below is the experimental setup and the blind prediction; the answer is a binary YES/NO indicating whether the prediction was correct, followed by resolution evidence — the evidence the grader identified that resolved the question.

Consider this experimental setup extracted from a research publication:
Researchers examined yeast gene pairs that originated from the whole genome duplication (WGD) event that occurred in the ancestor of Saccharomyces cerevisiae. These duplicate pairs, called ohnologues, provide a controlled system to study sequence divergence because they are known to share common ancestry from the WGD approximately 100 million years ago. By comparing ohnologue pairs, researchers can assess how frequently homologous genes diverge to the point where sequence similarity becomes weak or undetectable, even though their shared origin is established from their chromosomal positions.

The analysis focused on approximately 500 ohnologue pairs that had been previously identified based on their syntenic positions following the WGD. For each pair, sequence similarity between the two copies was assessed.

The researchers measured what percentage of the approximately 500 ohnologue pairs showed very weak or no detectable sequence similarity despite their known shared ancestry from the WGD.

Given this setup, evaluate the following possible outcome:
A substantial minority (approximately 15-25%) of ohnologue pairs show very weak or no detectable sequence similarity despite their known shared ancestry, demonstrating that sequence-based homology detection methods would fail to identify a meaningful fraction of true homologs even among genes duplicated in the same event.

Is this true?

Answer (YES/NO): NO